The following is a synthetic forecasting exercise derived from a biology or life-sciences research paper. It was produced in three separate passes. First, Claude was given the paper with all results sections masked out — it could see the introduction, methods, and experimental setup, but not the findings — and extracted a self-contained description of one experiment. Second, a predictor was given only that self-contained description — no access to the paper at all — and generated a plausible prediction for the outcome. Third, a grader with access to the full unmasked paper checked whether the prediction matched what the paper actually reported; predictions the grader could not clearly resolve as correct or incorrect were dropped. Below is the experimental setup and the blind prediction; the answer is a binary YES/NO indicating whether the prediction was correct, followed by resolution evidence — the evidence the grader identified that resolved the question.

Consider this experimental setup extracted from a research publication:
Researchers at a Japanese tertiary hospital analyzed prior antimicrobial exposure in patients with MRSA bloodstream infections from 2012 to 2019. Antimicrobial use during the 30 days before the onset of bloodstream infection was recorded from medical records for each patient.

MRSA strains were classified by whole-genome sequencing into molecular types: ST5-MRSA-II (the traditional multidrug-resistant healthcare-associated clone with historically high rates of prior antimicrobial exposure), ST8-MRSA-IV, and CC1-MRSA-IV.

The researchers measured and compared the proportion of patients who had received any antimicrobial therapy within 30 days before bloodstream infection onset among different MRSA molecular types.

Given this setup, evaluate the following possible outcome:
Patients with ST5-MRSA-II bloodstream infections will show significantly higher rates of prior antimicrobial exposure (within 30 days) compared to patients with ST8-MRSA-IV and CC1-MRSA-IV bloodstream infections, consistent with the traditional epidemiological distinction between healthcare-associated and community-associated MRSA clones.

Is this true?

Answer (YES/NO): NO